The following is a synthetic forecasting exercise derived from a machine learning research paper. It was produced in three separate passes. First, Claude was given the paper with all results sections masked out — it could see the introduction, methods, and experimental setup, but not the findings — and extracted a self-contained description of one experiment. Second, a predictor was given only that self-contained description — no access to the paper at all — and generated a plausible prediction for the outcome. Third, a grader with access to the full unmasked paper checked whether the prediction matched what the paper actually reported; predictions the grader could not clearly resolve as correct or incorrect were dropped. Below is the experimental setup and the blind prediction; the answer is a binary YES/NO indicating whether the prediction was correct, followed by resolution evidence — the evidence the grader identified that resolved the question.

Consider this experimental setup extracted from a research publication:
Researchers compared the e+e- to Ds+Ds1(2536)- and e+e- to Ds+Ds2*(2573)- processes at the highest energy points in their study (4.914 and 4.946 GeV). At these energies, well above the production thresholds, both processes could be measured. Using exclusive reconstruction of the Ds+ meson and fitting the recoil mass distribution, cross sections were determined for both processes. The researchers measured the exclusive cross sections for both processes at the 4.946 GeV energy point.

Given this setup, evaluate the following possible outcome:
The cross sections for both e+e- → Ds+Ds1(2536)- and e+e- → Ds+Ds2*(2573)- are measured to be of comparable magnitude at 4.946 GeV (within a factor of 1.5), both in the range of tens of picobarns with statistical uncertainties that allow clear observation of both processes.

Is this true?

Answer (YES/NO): NO